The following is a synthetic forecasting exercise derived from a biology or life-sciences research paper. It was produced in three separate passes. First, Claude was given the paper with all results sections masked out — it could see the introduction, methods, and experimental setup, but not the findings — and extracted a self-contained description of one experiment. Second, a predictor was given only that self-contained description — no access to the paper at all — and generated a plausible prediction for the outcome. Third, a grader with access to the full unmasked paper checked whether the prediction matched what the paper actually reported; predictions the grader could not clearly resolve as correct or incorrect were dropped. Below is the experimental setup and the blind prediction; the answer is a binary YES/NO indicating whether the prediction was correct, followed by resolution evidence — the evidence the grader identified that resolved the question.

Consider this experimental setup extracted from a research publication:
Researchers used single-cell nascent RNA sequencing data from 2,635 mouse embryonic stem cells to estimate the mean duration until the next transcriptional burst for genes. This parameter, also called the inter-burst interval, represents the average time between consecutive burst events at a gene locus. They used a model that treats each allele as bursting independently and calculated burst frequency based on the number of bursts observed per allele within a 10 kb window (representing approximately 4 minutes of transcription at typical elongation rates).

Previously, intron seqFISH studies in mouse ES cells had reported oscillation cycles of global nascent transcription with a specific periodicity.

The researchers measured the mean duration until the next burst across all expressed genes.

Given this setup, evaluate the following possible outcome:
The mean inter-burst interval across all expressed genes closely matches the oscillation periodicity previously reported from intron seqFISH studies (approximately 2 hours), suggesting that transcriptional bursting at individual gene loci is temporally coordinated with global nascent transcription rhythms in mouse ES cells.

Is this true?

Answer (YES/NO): YES